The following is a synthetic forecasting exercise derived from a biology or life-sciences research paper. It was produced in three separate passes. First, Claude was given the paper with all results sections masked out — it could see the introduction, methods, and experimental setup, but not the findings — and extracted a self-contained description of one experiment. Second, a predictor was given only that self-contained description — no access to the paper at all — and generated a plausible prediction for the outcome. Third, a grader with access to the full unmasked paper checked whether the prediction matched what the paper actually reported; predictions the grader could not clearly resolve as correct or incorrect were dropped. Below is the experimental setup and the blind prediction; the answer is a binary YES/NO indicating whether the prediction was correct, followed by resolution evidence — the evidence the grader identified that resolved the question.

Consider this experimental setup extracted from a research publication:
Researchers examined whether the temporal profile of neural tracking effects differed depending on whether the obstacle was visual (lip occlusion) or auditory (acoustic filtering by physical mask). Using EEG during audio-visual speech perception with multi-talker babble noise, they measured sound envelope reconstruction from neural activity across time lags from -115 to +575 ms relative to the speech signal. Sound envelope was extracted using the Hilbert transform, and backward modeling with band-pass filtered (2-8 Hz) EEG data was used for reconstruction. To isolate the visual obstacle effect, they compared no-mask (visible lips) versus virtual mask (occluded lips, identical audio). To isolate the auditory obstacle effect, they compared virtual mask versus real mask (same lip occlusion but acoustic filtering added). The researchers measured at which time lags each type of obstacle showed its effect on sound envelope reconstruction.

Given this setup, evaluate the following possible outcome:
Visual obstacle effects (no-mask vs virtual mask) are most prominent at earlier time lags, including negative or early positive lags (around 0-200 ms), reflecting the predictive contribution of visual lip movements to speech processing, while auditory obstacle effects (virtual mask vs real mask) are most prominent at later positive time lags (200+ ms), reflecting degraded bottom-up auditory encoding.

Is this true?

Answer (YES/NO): NO